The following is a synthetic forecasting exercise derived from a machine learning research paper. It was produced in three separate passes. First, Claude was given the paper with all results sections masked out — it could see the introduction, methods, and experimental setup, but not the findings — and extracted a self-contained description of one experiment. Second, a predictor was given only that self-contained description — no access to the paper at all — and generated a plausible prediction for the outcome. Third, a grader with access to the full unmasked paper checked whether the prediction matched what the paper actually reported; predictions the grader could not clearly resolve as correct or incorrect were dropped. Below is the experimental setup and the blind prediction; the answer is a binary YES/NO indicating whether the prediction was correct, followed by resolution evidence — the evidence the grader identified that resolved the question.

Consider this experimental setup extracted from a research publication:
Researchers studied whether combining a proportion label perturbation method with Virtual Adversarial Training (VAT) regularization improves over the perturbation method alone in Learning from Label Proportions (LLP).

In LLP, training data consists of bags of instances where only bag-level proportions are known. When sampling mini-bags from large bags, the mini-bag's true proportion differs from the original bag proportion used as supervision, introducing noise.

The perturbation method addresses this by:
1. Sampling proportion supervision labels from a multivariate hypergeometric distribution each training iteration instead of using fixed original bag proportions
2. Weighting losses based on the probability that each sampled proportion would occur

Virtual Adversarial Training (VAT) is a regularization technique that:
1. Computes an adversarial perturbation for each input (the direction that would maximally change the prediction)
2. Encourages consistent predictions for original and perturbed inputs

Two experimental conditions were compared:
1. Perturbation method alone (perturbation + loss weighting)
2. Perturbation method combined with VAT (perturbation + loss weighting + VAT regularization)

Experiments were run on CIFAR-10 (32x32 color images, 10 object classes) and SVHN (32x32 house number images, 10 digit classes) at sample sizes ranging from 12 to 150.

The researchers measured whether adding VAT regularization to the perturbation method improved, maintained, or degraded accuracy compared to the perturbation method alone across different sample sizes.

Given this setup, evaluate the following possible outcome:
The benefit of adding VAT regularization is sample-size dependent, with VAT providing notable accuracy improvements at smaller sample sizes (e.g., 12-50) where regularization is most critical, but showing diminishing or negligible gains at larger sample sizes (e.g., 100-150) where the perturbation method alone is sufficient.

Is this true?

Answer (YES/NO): NO